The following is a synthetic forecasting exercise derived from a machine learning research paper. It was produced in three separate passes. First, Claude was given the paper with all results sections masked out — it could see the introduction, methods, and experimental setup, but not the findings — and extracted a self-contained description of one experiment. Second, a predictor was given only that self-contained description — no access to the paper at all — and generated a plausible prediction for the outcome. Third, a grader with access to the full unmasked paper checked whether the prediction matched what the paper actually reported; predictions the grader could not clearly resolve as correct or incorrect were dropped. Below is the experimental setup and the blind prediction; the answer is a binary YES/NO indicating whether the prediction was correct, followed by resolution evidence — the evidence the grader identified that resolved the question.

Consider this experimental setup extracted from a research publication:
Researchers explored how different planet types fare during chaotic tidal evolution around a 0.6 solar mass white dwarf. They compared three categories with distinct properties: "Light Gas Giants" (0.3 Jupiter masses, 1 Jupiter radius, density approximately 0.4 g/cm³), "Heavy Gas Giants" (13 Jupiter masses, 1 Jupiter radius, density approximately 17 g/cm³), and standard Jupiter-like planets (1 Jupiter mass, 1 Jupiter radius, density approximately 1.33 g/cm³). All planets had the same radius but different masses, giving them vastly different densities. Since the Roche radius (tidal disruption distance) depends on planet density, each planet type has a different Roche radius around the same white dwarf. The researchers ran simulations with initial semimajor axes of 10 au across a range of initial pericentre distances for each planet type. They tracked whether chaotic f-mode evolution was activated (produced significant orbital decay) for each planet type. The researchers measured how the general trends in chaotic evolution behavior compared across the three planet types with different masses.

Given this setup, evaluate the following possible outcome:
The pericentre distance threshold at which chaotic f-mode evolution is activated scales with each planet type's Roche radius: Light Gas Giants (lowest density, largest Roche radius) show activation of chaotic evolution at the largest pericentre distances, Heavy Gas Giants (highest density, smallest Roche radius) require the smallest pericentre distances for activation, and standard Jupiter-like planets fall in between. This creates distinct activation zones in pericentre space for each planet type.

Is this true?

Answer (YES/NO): YES